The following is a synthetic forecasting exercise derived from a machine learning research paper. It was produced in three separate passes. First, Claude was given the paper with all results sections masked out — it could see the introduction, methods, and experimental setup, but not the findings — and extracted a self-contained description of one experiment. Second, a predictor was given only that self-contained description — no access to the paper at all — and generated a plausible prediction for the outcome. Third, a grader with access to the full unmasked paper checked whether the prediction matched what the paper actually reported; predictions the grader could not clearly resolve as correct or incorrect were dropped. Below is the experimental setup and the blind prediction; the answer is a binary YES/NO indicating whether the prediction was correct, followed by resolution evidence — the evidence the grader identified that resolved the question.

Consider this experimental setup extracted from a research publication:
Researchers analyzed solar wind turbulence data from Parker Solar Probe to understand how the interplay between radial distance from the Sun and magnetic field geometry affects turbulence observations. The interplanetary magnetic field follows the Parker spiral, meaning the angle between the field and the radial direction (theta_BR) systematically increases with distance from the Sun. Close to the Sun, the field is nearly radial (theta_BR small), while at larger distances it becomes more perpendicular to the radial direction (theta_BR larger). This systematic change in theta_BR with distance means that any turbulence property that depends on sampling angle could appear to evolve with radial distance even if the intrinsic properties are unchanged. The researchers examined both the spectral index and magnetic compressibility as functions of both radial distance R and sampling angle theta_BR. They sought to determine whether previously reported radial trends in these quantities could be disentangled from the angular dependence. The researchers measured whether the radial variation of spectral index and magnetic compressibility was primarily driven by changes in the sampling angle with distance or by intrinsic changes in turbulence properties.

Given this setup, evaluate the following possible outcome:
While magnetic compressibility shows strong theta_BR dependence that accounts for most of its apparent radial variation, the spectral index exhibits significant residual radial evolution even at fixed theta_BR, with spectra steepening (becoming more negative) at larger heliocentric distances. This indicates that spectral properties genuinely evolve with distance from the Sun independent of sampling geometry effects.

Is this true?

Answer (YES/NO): NO